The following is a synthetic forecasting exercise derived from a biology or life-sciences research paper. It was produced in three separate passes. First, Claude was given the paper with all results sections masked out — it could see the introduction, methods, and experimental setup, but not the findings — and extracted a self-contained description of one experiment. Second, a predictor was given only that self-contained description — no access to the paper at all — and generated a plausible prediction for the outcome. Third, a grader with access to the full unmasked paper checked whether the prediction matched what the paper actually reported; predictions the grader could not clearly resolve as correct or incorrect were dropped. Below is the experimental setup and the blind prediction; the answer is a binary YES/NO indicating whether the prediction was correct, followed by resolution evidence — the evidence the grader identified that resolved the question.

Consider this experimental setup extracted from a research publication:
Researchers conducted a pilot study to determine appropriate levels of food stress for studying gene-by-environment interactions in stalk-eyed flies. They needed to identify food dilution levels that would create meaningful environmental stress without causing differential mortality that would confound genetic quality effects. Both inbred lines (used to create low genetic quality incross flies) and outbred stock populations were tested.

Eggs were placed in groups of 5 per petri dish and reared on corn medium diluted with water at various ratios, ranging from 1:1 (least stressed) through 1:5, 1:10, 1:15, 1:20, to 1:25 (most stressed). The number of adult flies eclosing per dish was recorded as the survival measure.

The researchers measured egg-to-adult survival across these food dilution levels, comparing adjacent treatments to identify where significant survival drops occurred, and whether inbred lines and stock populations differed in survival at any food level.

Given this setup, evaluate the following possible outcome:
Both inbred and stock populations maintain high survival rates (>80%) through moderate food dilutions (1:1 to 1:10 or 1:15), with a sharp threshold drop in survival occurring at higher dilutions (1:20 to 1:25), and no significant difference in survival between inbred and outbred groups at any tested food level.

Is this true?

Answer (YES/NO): NO